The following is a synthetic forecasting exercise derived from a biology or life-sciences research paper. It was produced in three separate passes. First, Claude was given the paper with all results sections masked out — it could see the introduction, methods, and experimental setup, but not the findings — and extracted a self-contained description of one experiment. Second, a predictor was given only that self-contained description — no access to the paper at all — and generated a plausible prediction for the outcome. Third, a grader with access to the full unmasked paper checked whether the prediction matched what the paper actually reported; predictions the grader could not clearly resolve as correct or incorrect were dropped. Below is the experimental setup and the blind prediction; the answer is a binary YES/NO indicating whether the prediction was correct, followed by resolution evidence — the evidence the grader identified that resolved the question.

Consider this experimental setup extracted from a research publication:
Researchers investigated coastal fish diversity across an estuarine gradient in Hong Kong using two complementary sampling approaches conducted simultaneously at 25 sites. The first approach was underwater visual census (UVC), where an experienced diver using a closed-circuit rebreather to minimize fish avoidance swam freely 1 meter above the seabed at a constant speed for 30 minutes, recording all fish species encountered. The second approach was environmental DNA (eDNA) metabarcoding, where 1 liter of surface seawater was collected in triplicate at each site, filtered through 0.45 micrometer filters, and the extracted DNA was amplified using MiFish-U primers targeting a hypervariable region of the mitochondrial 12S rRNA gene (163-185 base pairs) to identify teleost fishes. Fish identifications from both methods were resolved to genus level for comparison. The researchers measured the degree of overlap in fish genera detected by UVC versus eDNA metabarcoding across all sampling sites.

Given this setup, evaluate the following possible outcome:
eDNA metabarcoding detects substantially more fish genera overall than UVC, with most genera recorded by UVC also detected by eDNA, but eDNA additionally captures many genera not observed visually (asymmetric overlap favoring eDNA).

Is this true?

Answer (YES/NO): NO